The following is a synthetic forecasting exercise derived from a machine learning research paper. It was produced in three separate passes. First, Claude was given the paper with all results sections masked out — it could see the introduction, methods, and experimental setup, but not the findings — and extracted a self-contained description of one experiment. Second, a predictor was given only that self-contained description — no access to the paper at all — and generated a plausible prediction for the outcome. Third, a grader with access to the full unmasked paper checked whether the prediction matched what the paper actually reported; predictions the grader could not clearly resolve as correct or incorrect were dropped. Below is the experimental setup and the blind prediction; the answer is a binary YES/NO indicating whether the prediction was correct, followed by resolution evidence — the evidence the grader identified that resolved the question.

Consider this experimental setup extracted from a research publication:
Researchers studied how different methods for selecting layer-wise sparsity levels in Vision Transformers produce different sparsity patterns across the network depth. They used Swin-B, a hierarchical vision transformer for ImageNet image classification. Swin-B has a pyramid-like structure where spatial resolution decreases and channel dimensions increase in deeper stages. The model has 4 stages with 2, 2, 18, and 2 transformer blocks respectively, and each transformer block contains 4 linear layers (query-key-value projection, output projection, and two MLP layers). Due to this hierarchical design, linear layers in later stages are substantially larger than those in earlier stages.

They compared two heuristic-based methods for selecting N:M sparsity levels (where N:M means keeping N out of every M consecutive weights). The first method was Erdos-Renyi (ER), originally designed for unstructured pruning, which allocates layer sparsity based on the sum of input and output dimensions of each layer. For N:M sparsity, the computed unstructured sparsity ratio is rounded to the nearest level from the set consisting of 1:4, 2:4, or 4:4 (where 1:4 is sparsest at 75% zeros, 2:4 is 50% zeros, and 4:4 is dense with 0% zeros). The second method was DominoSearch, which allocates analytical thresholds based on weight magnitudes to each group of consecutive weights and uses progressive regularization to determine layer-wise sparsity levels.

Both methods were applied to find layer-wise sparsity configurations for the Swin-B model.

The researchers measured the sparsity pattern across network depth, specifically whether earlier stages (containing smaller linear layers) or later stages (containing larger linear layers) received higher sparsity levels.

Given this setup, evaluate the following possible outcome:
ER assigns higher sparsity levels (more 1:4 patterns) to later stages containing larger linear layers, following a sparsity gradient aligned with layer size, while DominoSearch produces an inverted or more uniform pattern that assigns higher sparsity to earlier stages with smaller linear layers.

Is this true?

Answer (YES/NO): NO